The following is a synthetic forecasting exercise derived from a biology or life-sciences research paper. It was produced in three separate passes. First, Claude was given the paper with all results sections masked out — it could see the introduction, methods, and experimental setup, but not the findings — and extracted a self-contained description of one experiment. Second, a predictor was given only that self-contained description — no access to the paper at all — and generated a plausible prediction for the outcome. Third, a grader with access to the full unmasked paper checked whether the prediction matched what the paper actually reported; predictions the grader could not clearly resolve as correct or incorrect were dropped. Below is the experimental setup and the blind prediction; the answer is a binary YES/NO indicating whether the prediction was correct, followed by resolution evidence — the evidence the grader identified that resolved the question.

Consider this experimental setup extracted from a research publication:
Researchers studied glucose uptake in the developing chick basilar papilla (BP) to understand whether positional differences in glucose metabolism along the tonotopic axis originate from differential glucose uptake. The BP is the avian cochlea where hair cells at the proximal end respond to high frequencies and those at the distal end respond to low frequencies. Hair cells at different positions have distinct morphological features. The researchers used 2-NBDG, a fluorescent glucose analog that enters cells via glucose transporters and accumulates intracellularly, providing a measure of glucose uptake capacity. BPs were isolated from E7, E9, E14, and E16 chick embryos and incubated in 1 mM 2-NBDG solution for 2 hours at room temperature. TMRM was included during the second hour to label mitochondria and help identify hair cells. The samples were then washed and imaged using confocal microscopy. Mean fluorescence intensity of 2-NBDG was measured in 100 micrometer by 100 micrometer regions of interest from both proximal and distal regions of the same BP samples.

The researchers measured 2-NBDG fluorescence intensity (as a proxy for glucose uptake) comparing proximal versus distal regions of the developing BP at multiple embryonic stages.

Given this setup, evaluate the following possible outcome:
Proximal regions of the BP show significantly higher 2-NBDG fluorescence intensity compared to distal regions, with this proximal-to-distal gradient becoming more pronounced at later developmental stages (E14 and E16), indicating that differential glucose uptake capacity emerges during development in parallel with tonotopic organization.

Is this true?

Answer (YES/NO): NO